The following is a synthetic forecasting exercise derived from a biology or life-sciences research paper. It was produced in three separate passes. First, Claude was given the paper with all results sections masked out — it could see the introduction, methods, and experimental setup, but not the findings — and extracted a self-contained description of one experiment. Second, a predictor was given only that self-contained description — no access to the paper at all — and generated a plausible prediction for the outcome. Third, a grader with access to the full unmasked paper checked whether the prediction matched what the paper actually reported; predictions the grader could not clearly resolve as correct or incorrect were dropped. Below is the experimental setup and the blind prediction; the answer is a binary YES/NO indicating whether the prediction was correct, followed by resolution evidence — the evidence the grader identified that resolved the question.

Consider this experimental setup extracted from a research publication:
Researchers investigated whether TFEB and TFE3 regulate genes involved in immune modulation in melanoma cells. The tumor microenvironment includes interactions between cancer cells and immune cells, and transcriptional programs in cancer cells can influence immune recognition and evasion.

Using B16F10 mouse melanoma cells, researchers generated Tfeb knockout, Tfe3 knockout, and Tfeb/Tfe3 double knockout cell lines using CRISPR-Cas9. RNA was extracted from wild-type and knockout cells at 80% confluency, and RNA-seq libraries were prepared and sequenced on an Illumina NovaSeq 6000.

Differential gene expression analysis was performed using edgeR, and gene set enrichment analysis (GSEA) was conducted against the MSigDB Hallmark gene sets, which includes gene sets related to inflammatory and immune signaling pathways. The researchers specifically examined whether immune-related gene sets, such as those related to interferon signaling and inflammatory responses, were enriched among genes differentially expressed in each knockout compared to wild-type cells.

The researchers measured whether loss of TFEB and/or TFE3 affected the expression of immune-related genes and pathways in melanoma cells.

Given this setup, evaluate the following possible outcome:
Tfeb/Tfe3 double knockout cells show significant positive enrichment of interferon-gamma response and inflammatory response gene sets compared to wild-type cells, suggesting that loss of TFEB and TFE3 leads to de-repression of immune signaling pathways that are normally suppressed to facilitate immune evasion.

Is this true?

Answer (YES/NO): NO